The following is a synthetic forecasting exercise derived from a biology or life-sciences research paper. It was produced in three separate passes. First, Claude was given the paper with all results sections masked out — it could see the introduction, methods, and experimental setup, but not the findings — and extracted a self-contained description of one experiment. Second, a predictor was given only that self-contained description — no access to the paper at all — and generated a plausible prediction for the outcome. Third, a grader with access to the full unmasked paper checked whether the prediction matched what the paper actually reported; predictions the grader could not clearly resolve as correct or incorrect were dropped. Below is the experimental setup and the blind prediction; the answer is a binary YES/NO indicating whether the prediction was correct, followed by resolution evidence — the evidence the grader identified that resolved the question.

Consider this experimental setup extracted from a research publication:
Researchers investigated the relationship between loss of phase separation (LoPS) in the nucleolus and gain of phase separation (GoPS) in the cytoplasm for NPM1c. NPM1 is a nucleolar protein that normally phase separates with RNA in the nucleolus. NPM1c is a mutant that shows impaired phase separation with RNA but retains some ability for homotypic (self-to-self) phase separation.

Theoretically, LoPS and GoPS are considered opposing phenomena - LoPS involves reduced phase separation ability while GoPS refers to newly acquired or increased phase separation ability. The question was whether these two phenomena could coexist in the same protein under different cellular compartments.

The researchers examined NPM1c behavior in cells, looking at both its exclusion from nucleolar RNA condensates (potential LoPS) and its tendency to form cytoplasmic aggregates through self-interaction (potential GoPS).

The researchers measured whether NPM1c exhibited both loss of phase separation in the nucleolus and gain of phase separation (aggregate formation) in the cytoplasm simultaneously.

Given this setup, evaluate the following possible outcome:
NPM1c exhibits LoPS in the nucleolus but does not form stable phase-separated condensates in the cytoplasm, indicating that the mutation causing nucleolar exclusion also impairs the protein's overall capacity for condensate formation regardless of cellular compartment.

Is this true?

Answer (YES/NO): NO